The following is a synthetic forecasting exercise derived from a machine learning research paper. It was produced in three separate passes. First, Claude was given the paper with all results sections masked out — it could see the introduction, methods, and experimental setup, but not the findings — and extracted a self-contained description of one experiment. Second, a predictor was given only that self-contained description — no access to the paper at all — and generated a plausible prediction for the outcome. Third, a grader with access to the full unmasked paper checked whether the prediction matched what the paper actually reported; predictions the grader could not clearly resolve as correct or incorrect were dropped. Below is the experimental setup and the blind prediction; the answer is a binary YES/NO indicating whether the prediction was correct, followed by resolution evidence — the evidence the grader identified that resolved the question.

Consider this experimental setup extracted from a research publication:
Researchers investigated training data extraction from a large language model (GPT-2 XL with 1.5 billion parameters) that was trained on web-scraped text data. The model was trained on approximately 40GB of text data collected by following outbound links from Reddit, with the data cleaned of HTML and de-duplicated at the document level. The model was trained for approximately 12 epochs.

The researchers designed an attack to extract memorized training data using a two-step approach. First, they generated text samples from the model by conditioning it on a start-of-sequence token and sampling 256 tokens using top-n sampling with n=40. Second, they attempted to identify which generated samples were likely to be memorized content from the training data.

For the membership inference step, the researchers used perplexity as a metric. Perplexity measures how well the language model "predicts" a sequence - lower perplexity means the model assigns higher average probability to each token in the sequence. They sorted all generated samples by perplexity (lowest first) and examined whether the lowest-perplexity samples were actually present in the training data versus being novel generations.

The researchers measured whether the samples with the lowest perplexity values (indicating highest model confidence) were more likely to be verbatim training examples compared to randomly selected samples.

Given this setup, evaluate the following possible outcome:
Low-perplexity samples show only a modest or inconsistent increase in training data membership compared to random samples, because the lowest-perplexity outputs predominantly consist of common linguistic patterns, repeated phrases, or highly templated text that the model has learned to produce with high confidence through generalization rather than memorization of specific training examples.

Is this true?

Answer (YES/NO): YES